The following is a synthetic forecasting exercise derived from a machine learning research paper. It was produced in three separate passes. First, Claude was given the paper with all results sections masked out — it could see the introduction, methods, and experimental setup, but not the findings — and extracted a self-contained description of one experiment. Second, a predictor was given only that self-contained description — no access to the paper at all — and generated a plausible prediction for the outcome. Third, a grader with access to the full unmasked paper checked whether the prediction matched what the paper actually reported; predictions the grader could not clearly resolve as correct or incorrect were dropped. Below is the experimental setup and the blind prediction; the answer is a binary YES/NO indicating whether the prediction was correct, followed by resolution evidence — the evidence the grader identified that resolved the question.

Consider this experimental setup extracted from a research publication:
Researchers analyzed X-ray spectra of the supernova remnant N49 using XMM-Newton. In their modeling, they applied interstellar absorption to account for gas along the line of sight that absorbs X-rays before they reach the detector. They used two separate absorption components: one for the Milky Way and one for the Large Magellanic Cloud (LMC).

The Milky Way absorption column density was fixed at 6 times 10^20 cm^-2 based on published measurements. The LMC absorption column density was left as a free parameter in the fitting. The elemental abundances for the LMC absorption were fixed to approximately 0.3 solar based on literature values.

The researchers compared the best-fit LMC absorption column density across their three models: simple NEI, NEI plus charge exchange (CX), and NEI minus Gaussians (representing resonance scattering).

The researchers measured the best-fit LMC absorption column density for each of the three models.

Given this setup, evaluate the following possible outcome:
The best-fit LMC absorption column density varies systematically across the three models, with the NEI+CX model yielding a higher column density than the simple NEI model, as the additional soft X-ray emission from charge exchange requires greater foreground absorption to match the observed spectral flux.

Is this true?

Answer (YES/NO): NO